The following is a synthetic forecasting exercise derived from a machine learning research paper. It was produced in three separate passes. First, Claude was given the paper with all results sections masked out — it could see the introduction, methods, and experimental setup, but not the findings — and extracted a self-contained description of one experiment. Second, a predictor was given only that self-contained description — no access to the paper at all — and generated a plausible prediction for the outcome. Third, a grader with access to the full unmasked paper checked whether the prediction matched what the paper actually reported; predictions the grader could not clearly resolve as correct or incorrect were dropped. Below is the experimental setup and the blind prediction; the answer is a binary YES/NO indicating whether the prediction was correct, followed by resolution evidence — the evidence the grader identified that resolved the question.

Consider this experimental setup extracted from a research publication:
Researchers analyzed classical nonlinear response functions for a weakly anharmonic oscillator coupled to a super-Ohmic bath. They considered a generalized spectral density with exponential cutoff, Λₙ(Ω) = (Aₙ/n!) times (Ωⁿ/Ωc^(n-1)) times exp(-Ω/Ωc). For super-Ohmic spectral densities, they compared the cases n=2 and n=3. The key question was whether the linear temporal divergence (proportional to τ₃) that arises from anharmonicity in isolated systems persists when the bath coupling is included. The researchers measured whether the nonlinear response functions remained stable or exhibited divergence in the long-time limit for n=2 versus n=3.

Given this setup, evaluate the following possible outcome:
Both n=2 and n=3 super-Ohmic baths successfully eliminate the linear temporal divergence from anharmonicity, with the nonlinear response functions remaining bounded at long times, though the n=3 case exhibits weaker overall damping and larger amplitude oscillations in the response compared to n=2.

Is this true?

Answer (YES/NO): NO